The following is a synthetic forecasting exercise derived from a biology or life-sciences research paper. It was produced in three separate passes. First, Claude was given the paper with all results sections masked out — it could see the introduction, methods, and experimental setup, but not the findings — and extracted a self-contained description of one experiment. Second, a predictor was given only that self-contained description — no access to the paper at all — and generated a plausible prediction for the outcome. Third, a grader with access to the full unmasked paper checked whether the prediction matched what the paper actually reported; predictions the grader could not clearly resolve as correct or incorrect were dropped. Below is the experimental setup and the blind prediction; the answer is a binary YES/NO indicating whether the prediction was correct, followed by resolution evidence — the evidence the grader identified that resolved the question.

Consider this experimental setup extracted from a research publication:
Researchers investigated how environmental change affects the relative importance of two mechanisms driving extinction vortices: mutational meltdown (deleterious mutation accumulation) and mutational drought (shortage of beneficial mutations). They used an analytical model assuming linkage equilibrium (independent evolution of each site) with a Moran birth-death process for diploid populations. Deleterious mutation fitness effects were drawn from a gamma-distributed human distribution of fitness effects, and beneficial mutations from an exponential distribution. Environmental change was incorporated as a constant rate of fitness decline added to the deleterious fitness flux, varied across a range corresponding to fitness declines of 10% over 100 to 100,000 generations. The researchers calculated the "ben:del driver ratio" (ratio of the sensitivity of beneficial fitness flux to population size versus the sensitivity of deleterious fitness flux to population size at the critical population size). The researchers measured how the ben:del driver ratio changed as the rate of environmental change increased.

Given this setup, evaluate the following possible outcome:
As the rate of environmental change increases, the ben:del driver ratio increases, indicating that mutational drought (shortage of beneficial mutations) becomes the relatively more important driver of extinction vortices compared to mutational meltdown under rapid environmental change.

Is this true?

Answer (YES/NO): YES